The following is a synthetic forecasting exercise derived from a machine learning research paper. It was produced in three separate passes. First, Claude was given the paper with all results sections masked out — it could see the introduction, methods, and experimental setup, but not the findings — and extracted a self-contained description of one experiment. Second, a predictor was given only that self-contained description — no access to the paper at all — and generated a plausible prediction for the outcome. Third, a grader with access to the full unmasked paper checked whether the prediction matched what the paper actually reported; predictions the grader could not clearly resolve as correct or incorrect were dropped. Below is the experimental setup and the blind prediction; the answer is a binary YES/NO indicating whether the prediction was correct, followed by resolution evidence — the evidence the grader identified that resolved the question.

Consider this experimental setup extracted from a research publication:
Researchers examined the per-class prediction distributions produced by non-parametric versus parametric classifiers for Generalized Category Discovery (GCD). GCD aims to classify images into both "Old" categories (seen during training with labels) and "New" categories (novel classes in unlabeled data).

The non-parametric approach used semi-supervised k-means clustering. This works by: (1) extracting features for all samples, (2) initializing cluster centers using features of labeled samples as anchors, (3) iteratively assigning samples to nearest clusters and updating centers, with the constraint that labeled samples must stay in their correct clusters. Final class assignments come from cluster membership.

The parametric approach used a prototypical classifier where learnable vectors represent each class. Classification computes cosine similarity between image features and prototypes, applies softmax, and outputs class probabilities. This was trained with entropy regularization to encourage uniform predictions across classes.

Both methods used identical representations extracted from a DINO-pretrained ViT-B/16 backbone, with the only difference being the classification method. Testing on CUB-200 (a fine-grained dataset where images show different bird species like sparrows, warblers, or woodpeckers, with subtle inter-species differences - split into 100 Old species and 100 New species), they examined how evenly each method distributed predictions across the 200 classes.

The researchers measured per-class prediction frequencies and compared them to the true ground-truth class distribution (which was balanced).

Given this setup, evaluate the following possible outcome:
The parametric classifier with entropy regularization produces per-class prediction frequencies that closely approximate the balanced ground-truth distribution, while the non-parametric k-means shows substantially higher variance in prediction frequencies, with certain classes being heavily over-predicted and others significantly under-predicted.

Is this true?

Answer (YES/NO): YES